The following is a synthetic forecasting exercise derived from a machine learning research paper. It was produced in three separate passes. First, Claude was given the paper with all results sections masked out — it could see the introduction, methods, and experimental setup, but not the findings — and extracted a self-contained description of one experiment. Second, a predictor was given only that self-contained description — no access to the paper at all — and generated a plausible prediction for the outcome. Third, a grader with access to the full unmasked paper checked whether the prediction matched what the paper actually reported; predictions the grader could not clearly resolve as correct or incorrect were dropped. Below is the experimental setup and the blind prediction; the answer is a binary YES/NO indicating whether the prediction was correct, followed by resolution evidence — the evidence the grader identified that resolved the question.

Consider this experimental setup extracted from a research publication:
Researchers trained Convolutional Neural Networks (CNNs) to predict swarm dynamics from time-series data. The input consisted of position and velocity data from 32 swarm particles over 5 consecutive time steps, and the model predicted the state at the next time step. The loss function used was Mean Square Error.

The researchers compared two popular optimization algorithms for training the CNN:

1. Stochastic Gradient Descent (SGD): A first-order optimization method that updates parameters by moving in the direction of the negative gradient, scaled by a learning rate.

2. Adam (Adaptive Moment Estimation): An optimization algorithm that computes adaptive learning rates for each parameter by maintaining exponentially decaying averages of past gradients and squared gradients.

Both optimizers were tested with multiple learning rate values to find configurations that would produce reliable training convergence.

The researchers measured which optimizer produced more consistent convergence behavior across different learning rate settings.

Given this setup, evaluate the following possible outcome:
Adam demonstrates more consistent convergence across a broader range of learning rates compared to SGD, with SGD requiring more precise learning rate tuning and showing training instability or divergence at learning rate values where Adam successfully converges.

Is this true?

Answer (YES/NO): NO